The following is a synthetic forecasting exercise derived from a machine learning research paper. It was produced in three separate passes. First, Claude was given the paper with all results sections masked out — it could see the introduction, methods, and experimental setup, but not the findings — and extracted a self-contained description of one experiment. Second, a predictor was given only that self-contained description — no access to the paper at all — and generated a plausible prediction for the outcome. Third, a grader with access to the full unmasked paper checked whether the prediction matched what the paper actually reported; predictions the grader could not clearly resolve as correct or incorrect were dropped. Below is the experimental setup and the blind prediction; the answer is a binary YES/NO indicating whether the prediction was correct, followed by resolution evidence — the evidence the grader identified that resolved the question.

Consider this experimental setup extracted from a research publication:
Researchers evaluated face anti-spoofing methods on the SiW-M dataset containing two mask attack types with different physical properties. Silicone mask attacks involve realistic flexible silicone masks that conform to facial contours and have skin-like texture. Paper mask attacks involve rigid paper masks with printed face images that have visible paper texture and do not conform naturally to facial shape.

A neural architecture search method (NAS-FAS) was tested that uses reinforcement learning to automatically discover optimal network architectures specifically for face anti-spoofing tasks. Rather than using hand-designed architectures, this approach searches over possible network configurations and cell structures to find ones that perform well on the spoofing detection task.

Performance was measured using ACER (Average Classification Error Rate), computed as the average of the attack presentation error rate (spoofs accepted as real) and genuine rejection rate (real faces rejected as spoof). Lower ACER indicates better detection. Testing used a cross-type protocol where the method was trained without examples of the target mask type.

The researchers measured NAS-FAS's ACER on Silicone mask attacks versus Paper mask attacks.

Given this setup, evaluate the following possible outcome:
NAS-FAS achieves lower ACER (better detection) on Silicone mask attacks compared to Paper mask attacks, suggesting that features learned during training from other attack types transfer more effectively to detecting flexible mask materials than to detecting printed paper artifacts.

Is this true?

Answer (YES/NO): NO